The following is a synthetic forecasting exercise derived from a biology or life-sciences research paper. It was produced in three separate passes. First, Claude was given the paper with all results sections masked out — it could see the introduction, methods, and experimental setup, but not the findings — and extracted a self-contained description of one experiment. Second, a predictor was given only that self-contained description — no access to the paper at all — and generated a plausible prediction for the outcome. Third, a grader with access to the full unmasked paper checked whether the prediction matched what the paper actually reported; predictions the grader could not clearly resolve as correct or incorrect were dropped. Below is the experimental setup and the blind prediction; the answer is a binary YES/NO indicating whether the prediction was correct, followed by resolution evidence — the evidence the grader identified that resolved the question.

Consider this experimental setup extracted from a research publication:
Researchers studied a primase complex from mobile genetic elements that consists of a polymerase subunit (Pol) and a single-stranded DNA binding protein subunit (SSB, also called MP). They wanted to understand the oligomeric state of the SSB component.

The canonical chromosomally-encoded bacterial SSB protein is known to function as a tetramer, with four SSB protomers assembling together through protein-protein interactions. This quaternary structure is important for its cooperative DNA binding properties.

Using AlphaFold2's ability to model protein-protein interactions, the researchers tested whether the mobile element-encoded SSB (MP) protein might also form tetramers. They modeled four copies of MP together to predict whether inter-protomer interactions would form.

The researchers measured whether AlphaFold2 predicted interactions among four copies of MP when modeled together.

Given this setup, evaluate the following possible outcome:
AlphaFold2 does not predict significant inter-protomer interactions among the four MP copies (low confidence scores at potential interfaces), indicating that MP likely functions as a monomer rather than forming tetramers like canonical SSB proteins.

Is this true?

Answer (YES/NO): YES